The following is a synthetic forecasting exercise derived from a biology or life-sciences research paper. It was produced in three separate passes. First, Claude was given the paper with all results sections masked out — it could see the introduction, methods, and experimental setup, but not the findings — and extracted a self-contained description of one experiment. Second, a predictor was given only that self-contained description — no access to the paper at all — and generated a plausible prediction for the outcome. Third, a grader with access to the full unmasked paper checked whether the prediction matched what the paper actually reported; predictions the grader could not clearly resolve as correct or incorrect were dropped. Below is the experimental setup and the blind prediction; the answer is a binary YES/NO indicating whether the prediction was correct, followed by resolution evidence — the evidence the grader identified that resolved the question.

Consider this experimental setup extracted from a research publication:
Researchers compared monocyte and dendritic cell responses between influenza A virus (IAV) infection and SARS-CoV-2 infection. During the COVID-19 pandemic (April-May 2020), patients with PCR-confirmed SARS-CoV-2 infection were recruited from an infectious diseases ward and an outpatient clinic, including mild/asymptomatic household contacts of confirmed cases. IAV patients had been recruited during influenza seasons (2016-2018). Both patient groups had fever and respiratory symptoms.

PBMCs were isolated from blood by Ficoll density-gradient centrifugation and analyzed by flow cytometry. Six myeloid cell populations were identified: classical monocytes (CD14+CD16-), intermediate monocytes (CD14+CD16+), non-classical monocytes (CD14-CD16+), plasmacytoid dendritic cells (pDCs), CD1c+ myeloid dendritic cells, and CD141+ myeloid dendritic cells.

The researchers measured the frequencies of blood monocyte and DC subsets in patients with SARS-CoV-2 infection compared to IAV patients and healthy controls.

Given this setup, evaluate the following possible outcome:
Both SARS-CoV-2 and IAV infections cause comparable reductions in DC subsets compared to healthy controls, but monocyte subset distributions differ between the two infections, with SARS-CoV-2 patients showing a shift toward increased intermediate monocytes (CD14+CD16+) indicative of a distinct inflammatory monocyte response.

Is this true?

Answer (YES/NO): NO